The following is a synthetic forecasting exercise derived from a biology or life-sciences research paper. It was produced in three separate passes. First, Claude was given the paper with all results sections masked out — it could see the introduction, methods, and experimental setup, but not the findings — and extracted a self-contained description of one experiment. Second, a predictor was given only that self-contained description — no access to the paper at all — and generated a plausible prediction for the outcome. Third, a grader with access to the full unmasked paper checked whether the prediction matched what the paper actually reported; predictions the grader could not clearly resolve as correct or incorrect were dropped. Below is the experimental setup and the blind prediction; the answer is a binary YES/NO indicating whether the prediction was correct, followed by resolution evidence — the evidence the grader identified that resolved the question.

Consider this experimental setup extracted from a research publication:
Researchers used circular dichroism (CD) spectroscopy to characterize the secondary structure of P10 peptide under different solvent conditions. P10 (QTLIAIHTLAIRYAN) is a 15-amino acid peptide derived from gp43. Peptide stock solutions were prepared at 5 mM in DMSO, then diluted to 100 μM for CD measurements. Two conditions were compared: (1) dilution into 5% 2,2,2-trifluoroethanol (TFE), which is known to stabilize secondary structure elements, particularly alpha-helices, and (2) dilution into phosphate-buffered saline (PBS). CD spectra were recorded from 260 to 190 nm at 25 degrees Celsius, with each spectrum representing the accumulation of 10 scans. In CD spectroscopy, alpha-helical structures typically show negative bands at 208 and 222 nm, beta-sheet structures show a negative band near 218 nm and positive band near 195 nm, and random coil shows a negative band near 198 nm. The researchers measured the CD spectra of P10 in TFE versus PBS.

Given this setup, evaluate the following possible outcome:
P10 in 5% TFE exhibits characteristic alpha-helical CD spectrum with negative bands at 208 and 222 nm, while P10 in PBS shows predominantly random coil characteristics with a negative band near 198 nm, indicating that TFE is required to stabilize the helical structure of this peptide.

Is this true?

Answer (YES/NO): NO